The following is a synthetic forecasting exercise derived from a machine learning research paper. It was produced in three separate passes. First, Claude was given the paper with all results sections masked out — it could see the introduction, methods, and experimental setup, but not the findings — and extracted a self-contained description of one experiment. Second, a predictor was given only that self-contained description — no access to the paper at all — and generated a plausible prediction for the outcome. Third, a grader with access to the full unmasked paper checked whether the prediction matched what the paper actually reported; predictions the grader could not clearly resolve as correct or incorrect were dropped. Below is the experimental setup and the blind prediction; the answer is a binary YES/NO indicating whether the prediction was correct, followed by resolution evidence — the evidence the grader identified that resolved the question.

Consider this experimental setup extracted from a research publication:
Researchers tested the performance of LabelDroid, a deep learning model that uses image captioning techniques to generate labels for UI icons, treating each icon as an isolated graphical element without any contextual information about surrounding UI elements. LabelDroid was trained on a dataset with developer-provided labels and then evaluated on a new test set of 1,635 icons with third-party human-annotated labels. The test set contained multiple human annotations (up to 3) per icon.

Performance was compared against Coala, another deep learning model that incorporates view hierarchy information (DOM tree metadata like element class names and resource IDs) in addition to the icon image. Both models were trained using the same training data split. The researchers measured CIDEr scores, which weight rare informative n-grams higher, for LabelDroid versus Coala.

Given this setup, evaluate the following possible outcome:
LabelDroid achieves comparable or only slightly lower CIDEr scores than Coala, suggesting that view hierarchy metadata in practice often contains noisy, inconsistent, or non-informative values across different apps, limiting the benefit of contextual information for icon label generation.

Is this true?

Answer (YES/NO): NO